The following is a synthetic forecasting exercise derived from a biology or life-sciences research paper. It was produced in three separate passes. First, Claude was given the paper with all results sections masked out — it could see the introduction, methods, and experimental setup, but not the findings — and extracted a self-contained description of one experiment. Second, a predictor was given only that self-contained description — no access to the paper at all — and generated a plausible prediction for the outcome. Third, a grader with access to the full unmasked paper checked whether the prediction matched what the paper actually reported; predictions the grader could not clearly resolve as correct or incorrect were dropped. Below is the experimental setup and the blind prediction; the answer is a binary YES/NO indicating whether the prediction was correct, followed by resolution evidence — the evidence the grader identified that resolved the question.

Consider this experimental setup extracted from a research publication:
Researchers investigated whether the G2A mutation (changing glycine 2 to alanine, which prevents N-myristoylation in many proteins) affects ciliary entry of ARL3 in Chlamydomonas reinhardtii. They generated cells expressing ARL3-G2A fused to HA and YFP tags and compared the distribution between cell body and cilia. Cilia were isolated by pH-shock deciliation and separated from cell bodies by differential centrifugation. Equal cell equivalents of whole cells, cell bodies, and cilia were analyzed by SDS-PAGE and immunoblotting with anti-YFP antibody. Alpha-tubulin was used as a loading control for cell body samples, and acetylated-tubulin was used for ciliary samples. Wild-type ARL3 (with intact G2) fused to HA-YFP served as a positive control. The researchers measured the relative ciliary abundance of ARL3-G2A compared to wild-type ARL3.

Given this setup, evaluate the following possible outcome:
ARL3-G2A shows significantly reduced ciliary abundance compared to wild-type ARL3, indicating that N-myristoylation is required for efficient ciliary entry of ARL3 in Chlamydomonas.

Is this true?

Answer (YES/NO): YES